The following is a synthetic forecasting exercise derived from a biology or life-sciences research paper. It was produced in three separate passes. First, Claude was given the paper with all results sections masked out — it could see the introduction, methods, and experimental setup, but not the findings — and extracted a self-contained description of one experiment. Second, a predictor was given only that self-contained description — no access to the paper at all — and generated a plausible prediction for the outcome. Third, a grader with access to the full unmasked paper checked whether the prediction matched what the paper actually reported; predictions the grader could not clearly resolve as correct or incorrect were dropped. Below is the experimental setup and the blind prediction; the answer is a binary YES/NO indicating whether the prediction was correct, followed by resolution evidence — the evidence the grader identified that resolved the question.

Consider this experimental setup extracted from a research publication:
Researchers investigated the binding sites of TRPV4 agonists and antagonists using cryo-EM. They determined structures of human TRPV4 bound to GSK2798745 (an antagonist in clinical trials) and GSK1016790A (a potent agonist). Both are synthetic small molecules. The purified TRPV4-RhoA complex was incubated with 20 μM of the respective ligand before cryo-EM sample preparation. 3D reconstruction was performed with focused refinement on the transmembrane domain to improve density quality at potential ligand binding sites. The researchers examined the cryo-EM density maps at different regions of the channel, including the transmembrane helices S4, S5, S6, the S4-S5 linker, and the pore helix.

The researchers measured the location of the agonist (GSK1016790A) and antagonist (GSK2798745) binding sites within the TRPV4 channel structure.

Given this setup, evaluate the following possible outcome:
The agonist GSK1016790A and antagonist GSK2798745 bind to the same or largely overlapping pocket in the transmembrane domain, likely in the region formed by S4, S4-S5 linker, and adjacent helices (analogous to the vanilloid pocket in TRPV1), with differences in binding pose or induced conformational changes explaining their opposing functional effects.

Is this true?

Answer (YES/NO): NO